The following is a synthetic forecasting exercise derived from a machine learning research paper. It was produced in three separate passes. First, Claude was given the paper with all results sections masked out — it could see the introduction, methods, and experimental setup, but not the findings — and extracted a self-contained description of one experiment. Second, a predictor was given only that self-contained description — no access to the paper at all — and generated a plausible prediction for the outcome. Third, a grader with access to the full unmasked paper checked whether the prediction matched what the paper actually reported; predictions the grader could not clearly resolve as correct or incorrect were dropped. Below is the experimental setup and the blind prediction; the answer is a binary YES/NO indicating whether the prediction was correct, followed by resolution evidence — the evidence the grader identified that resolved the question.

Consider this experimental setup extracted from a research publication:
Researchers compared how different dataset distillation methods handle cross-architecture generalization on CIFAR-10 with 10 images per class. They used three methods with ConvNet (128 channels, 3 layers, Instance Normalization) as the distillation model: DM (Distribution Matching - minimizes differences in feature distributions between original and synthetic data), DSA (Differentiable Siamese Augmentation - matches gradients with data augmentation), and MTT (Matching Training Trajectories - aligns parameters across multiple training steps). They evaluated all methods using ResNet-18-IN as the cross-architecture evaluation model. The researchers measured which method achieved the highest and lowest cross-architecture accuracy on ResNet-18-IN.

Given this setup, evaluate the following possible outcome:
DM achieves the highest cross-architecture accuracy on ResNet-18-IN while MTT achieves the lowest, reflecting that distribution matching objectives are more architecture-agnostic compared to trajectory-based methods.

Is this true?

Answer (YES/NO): NO